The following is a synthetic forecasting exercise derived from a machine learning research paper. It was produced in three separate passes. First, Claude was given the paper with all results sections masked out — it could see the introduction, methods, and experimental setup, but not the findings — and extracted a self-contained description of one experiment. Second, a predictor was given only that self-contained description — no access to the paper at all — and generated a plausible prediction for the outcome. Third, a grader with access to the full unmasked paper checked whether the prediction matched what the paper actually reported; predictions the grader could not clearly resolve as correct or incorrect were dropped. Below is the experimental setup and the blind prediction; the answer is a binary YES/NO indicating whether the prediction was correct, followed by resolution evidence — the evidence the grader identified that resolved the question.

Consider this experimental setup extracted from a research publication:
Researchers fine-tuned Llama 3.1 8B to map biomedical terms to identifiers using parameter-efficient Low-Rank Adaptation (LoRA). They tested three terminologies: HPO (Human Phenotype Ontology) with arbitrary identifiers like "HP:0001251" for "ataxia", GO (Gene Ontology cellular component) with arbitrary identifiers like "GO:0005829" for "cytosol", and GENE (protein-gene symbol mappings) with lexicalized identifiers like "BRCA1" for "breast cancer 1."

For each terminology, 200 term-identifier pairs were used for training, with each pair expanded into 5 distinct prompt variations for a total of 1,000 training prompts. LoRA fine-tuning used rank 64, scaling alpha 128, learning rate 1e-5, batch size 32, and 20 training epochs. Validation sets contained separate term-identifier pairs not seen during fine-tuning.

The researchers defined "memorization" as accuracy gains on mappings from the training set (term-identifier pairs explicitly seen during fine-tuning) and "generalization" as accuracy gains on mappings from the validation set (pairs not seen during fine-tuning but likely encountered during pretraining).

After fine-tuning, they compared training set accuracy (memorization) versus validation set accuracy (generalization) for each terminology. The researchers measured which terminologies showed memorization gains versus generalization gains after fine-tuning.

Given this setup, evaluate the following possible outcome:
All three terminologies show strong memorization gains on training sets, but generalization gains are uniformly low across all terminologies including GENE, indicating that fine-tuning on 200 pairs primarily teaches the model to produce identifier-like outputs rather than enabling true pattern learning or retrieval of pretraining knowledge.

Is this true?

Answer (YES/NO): NO